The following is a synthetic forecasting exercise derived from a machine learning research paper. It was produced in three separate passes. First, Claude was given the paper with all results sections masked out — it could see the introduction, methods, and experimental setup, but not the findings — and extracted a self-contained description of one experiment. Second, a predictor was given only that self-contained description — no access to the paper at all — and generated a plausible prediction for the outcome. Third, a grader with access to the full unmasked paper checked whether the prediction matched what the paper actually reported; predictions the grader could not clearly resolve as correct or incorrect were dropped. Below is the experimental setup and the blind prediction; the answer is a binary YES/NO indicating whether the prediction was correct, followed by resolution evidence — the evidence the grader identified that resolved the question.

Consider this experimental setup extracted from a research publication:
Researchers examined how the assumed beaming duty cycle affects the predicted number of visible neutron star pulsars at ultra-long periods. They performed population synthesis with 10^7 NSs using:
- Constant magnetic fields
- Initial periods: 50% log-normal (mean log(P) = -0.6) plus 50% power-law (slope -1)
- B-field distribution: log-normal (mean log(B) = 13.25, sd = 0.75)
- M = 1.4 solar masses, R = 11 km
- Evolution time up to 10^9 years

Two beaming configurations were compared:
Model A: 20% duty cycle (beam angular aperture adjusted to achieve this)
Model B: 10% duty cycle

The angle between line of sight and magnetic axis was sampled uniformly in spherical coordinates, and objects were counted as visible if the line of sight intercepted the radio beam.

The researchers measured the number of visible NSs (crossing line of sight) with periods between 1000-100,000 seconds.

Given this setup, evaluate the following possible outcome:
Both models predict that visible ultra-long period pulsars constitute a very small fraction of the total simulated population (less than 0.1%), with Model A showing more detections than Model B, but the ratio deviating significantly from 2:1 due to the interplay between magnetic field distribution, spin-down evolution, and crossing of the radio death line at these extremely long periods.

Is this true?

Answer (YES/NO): NO